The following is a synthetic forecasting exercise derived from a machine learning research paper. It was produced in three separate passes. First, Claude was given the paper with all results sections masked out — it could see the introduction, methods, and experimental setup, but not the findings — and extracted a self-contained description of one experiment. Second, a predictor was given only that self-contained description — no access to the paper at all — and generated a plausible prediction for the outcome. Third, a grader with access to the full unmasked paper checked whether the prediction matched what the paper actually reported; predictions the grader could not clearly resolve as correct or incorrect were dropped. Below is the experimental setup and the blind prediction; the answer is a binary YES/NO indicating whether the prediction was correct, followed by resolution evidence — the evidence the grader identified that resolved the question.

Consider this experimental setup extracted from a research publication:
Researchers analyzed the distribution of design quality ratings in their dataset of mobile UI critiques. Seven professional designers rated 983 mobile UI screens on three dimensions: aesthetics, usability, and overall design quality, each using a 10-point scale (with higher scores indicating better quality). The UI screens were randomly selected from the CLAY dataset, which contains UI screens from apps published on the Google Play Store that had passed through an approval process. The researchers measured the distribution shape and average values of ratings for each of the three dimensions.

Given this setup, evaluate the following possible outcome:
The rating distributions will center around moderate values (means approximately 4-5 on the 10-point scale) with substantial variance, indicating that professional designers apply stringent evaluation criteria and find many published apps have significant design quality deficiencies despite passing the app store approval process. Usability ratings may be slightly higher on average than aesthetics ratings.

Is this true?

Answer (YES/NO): NO